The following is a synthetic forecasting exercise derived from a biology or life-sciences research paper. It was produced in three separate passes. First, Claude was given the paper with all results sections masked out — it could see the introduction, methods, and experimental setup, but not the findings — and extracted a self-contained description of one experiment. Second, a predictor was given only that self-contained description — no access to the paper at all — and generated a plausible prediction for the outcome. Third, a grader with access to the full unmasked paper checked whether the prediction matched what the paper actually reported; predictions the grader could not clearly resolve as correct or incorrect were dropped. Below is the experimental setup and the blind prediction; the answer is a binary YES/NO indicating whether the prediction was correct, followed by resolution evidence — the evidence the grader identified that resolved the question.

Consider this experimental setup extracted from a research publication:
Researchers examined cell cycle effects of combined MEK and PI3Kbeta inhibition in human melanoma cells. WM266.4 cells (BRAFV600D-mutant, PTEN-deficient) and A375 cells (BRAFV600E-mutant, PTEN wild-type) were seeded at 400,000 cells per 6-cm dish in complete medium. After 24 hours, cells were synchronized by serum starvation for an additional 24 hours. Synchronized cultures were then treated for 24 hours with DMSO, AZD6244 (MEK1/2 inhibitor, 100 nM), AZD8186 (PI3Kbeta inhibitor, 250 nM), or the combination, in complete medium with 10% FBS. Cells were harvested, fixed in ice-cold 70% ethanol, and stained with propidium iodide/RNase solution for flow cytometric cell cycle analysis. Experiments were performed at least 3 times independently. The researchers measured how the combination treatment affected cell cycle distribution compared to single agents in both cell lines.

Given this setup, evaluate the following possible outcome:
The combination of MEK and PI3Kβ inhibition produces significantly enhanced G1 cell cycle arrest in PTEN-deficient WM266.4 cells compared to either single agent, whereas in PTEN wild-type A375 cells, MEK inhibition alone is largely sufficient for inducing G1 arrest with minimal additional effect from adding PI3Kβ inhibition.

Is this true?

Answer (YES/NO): YES